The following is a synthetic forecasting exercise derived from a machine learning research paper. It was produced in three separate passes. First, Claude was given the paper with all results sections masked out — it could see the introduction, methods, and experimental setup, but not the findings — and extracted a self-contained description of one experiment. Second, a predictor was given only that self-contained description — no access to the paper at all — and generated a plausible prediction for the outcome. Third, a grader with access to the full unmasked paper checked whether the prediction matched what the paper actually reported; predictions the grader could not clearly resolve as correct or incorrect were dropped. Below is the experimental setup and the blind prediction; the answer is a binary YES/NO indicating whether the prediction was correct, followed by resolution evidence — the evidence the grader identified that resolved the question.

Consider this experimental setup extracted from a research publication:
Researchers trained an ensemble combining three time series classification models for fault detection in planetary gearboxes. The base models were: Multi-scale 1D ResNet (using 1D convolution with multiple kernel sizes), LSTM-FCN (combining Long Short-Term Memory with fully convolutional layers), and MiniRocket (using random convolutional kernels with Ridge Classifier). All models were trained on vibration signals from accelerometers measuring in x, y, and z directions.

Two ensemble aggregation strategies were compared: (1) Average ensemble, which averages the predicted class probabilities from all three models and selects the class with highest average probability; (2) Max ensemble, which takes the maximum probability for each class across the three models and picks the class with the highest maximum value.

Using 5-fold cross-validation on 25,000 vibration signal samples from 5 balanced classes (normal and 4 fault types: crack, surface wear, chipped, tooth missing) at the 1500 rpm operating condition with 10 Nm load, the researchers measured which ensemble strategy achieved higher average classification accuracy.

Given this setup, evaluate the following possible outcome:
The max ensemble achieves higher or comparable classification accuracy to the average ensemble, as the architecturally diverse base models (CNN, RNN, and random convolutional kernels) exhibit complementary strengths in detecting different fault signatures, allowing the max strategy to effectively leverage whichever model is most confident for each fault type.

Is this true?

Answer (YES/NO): NO